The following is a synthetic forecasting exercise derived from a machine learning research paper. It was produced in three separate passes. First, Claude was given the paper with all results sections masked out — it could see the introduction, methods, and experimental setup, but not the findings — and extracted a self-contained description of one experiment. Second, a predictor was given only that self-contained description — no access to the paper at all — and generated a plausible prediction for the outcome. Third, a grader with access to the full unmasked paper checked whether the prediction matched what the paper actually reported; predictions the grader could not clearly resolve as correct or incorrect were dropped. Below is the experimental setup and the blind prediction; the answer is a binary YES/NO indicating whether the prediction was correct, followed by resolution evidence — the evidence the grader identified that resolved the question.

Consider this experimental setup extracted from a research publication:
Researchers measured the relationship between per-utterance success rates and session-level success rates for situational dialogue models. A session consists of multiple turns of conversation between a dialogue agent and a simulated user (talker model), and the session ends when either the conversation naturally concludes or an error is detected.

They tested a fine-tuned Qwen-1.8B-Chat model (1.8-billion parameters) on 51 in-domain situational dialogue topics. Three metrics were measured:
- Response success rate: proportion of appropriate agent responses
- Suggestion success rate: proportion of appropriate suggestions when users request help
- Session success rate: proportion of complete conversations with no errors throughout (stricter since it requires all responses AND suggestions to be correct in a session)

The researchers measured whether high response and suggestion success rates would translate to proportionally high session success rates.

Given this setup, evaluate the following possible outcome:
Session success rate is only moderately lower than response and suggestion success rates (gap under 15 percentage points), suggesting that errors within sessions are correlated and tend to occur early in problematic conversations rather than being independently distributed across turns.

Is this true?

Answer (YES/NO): NO